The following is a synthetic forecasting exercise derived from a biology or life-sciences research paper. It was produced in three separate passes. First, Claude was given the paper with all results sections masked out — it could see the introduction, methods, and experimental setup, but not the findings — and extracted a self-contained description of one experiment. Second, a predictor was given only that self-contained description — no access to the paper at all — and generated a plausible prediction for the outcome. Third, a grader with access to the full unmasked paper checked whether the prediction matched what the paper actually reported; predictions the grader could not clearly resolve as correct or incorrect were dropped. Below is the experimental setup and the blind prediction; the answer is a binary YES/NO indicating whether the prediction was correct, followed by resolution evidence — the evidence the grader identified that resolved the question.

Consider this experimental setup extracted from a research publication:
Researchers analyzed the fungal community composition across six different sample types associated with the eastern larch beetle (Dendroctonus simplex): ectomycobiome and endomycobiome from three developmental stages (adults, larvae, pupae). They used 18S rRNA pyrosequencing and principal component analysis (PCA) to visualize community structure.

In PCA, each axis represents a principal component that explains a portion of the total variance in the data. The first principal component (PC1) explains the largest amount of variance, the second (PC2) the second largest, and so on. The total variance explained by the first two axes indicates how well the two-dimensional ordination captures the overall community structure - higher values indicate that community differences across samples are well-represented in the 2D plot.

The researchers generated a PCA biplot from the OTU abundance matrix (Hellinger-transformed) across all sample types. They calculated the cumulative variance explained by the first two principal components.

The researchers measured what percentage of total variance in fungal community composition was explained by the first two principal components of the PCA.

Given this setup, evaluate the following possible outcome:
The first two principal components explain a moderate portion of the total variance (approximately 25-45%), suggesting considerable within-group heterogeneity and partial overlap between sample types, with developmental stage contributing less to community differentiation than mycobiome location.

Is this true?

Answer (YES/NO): NO